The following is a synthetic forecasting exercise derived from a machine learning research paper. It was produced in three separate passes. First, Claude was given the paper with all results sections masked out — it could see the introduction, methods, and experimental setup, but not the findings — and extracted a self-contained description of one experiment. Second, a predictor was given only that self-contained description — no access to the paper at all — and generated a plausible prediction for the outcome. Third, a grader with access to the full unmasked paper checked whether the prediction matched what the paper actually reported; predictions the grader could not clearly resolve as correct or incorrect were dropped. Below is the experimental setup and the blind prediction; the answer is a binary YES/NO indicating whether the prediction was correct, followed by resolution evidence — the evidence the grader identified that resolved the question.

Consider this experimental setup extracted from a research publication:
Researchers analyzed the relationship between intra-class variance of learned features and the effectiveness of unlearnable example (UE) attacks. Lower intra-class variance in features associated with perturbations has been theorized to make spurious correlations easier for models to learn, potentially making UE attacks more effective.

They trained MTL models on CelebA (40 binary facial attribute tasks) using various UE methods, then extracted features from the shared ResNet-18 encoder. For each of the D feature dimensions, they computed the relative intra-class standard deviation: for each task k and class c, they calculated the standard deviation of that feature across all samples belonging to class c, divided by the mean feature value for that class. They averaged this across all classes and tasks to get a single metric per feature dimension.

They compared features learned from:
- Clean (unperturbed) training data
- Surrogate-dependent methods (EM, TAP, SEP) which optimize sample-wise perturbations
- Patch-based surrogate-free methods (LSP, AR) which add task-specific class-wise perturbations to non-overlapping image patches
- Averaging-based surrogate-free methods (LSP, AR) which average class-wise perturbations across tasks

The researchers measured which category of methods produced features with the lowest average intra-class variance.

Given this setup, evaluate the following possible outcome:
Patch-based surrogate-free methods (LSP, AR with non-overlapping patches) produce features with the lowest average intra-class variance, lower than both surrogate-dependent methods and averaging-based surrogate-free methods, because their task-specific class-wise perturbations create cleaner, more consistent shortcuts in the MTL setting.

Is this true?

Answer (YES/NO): YES